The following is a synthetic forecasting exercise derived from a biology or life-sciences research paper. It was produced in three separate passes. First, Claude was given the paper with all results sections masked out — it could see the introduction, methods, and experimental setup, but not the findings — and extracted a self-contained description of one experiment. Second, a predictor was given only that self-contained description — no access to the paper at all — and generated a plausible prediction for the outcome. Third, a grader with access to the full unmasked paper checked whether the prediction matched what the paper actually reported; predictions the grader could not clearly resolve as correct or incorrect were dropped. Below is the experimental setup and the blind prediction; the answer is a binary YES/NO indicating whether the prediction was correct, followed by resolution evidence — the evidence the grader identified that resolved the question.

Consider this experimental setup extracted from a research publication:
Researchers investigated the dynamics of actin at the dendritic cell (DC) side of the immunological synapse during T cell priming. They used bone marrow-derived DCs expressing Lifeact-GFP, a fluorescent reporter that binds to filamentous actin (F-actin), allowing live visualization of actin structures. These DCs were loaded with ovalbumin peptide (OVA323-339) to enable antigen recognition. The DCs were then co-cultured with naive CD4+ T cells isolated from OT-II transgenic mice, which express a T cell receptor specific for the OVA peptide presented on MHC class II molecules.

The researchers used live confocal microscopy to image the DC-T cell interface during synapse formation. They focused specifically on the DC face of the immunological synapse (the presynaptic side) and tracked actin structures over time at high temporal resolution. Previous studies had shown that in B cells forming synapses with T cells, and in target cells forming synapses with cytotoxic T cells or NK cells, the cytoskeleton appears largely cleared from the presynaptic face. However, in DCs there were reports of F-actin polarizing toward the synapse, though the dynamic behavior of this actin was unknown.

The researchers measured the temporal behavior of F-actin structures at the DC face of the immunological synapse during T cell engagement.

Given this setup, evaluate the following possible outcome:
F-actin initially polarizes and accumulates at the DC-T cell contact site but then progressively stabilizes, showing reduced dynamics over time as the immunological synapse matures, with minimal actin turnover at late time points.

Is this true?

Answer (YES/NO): NO